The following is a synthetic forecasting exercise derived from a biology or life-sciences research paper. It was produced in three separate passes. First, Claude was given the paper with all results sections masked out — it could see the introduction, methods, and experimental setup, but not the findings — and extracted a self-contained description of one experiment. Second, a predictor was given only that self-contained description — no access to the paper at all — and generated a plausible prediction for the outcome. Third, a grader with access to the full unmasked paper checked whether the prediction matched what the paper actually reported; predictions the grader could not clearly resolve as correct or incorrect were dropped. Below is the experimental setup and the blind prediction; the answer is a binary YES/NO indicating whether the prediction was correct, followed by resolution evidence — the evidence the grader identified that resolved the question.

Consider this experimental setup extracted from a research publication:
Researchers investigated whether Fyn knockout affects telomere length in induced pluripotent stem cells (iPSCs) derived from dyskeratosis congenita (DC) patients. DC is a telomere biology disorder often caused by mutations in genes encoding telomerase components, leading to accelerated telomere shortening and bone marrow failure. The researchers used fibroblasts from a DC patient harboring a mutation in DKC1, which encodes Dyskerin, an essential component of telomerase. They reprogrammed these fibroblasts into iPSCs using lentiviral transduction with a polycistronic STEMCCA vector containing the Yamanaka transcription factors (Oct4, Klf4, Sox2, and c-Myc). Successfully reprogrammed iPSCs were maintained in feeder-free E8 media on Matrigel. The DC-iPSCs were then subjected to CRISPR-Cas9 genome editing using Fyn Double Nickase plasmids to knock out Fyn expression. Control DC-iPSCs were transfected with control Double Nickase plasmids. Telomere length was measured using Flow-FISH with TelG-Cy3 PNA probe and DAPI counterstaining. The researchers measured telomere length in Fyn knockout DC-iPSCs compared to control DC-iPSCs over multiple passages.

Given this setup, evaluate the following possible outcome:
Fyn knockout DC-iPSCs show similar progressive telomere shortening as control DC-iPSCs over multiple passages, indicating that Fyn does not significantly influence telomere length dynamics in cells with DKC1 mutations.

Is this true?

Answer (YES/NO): NO